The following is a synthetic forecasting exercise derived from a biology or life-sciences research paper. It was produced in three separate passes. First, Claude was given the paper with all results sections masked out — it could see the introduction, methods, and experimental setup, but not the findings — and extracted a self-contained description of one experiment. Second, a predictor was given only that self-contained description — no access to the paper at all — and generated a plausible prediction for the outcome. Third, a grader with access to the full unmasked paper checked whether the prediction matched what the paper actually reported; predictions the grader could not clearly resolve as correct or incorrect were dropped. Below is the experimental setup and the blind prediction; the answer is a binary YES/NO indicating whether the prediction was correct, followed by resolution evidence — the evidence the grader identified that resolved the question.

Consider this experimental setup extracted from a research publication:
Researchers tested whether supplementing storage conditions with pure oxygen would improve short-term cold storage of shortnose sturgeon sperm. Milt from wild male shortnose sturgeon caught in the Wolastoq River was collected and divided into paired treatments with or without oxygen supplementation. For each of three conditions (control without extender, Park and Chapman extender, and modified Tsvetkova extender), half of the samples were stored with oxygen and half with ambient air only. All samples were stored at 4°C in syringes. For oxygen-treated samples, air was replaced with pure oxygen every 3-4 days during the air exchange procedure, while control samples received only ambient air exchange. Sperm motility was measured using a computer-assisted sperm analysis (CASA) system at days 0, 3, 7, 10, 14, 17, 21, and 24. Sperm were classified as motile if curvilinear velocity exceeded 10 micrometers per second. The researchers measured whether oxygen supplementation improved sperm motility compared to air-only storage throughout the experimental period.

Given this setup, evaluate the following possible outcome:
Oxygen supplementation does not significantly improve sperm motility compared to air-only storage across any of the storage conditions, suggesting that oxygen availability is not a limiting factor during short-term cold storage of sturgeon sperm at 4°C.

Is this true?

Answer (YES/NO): NO